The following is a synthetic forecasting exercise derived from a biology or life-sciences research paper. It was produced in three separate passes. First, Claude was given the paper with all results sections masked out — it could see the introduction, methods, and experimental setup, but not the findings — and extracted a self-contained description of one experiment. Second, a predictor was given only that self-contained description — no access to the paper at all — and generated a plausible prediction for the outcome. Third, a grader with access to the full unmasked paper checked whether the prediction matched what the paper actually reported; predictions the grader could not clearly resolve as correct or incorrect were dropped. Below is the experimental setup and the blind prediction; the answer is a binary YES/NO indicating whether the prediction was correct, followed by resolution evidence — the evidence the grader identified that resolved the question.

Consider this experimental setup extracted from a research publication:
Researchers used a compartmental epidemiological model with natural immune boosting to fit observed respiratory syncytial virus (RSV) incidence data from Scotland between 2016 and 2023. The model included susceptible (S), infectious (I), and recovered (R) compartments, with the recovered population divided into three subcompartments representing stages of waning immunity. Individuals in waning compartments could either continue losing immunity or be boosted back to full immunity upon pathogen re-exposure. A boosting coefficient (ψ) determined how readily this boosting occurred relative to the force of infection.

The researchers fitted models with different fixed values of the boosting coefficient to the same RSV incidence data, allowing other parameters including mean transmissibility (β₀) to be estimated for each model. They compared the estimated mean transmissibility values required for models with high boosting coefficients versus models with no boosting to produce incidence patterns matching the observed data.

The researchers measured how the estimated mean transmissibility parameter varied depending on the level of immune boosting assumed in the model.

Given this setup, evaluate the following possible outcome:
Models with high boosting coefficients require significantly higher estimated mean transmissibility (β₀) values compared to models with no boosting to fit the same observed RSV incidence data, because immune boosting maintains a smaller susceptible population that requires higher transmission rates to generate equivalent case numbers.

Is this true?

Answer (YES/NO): YES